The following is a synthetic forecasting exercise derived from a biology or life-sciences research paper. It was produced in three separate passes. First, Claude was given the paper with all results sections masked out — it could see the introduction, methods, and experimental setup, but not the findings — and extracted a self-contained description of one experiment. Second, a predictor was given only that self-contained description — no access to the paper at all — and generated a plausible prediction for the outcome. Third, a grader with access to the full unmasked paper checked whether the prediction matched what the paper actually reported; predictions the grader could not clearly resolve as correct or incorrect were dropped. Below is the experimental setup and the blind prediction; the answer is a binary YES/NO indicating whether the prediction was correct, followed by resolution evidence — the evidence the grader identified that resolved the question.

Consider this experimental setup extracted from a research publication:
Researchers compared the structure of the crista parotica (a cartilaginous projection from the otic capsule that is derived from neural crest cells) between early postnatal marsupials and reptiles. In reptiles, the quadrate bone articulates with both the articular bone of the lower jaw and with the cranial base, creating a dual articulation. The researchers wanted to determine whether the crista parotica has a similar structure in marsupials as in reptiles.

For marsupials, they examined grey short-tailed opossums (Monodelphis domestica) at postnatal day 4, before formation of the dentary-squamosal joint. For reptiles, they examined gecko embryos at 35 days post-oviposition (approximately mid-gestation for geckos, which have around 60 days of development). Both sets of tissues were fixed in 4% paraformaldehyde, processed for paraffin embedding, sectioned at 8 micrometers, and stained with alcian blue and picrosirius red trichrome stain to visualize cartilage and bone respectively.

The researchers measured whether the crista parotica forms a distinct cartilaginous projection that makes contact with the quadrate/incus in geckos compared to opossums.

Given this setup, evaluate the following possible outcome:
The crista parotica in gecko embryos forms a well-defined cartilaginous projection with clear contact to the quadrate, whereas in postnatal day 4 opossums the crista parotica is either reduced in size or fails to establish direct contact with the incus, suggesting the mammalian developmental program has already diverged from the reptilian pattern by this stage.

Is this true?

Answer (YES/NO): NO